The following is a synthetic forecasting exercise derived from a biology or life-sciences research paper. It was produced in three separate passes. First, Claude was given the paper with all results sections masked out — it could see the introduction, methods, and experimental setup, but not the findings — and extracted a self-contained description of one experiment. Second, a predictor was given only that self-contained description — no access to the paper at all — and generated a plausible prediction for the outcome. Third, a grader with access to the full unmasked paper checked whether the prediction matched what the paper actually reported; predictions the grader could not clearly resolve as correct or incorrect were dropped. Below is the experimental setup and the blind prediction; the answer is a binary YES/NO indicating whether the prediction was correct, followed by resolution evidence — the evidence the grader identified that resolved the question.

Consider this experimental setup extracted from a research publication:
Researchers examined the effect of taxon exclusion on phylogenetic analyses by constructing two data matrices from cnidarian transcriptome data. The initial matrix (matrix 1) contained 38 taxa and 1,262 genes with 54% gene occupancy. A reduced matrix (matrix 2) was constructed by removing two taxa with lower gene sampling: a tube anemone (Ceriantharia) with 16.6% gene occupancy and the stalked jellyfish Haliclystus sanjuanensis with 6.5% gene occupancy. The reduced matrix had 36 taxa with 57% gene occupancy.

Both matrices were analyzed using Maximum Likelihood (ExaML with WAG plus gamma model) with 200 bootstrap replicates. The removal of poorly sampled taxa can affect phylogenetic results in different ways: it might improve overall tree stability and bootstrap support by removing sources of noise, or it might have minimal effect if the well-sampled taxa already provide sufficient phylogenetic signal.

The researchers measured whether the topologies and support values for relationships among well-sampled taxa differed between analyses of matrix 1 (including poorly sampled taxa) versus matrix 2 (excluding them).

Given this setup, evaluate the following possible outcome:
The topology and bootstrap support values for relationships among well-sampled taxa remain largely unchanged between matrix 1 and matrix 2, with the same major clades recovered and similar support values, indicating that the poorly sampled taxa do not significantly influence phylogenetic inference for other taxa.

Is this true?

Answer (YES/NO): NO